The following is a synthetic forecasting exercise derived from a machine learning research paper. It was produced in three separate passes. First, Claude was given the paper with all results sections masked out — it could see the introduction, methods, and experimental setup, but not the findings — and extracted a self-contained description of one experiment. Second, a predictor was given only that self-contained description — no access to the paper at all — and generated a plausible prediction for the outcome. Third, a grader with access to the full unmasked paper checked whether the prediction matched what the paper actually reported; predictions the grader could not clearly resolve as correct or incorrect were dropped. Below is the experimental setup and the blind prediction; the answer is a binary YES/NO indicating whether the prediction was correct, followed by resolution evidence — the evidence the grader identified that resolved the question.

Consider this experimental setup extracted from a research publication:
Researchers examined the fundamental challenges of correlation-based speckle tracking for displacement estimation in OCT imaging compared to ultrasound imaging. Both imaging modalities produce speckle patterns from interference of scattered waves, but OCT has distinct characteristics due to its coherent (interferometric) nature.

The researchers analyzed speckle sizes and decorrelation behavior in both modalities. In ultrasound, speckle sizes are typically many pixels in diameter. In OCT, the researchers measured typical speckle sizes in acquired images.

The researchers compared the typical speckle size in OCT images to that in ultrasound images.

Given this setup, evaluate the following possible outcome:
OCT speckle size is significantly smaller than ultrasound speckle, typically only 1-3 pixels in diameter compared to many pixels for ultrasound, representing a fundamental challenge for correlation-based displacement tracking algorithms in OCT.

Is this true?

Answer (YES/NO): YES